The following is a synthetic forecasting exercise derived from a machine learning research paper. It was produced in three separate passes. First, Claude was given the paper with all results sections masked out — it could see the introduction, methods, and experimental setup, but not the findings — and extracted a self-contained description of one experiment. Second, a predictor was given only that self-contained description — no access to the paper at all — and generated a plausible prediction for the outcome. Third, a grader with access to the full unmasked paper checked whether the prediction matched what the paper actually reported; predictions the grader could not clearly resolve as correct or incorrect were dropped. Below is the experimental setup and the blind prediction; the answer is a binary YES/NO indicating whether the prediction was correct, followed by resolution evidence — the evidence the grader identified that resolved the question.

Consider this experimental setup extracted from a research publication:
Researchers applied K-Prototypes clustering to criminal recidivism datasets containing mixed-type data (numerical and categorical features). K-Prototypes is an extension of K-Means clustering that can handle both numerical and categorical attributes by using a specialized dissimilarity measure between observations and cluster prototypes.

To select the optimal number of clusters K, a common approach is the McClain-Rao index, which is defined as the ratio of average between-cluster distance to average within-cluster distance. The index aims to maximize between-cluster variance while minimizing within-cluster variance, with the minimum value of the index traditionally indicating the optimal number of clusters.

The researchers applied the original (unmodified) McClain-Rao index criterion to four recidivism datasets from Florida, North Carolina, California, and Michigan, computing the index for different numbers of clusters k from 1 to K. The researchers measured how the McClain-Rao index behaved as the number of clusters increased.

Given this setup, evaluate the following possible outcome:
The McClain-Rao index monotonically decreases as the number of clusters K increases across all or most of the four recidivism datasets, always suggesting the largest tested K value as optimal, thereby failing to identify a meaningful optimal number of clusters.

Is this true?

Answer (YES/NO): YES